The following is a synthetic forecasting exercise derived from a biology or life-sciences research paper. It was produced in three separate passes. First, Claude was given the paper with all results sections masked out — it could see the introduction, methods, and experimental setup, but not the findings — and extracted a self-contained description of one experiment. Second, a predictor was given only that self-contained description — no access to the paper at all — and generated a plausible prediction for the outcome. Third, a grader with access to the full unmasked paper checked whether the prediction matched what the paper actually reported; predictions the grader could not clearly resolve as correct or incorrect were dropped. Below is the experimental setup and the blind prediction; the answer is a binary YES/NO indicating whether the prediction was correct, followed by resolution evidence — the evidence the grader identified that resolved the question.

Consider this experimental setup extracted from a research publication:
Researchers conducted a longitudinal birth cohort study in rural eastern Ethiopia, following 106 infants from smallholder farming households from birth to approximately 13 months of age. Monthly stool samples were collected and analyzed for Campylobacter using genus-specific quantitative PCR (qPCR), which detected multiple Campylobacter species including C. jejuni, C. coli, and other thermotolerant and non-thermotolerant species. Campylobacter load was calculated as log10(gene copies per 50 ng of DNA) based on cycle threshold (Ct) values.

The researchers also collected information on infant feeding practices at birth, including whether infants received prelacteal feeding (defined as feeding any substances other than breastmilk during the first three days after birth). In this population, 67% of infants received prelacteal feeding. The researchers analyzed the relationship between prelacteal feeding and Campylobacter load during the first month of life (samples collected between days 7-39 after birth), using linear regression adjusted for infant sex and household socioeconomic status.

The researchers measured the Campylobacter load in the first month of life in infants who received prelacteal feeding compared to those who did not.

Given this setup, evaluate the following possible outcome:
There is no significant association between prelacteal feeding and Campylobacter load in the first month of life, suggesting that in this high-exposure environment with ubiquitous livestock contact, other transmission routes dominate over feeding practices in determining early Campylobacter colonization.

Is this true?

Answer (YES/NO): NO